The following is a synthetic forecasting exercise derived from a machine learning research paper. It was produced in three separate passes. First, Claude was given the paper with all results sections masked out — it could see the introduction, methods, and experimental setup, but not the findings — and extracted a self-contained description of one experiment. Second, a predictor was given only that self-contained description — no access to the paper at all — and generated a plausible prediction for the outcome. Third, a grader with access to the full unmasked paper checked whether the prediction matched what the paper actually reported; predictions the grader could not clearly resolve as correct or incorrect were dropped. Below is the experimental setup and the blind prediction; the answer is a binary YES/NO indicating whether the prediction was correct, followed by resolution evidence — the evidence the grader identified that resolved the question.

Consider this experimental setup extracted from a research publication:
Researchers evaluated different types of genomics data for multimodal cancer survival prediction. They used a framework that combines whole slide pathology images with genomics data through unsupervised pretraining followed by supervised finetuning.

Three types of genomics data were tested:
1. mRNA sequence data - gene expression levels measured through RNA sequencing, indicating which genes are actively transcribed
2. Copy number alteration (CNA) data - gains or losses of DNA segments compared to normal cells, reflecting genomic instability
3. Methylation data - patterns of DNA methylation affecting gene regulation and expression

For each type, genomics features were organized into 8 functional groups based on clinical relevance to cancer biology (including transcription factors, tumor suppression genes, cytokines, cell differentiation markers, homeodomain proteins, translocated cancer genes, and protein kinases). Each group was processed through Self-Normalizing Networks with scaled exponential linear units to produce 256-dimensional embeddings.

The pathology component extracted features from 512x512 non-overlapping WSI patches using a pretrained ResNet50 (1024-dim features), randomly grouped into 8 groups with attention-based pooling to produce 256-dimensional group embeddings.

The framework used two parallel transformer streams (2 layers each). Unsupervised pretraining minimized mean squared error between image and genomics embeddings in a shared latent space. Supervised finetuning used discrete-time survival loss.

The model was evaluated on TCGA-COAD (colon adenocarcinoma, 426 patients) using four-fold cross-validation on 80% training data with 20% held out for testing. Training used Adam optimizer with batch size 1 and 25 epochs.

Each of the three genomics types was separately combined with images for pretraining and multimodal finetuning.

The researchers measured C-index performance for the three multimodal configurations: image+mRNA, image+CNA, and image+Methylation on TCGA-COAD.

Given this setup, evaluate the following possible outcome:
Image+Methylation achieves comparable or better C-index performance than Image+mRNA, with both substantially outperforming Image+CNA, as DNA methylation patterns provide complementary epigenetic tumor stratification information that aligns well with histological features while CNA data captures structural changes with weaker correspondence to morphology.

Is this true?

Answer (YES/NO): YES